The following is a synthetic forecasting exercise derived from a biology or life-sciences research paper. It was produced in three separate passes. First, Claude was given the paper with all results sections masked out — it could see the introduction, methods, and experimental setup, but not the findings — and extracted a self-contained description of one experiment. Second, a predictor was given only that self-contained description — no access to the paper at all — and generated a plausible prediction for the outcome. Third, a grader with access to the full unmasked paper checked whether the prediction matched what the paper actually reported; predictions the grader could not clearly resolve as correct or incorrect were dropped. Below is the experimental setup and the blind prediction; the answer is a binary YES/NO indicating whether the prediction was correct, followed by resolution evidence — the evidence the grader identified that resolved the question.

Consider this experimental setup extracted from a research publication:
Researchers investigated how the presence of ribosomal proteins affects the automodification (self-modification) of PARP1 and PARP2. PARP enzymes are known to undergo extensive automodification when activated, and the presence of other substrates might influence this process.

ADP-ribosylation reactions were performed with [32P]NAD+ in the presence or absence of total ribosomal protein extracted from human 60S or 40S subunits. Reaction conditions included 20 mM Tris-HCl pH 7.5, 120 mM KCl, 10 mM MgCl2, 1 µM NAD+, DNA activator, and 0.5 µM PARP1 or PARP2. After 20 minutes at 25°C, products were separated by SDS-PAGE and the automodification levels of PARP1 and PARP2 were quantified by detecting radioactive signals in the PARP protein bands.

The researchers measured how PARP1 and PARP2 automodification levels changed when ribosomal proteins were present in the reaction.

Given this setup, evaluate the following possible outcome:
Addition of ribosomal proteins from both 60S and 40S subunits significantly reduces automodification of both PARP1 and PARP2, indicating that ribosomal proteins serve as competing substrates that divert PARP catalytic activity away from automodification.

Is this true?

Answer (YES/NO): YES